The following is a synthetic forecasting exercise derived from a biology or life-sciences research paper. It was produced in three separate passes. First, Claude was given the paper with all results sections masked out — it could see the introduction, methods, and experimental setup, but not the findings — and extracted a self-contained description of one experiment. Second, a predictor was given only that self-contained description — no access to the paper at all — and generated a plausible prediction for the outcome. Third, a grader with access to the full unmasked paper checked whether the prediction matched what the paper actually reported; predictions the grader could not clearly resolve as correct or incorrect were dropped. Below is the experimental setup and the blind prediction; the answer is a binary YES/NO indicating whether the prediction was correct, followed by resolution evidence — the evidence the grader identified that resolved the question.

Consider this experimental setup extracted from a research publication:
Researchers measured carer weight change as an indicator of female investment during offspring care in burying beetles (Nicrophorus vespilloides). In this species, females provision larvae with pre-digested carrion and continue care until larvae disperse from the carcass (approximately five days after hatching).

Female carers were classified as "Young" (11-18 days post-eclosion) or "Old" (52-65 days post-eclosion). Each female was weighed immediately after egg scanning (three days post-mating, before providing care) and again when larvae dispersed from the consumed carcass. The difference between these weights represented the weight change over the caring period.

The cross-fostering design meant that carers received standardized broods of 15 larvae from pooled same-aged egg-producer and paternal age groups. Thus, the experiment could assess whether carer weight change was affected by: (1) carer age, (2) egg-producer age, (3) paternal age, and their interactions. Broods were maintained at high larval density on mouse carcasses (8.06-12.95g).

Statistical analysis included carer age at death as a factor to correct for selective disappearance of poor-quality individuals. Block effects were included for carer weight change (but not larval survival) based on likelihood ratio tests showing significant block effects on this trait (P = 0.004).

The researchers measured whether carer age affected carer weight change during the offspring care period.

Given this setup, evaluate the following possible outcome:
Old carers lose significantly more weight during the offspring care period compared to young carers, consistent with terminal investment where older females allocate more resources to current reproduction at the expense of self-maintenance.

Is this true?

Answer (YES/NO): NO